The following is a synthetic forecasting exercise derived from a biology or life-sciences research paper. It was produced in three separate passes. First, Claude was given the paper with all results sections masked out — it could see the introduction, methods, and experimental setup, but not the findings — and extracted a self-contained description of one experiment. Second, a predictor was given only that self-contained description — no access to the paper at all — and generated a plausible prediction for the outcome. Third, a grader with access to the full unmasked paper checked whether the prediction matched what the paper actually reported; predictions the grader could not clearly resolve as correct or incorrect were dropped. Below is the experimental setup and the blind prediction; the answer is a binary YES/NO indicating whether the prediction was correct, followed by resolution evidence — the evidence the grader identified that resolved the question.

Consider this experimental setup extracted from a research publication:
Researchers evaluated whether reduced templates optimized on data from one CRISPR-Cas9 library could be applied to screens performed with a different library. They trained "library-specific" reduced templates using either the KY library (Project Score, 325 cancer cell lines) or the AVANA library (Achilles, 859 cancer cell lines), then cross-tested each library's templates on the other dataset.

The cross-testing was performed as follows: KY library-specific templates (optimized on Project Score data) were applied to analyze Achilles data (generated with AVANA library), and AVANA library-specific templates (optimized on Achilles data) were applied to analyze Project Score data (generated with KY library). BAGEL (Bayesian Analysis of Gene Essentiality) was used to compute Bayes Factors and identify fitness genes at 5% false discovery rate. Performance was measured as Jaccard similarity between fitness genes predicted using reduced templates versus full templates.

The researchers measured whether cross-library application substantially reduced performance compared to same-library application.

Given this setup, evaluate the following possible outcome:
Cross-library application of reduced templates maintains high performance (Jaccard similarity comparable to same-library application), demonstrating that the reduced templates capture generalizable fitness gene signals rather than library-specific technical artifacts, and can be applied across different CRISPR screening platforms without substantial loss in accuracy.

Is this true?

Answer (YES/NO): YES